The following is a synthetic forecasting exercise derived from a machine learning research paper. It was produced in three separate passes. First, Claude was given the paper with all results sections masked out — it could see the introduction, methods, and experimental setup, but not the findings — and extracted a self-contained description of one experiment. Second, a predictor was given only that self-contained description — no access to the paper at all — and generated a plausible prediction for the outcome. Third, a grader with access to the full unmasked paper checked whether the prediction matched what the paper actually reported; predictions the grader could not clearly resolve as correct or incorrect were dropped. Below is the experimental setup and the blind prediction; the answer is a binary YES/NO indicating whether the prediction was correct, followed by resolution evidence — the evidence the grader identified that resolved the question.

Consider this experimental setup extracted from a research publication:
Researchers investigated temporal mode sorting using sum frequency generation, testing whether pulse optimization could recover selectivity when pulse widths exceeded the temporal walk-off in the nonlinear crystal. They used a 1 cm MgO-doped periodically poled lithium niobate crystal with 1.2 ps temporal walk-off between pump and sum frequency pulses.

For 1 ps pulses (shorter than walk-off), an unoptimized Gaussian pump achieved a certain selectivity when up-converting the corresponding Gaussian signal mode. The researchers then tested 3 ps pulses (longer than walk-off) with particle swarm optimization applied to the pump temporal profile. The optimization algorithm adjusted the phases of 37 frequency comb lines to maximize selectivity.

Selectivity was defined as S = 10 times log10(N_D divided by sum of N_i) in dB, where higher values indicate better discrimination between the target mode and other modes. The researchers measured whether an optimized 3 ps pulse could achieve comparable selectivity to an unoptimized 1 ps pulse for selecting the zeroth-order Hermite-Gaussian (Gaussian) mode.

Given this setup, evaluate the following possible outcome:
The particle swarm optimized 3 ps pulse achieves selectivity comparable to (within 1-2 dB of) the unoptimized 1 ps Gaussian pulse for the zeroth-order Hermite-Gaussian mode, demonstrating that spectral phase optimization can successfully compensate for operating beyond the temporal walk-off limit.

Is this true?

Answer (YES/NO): YES